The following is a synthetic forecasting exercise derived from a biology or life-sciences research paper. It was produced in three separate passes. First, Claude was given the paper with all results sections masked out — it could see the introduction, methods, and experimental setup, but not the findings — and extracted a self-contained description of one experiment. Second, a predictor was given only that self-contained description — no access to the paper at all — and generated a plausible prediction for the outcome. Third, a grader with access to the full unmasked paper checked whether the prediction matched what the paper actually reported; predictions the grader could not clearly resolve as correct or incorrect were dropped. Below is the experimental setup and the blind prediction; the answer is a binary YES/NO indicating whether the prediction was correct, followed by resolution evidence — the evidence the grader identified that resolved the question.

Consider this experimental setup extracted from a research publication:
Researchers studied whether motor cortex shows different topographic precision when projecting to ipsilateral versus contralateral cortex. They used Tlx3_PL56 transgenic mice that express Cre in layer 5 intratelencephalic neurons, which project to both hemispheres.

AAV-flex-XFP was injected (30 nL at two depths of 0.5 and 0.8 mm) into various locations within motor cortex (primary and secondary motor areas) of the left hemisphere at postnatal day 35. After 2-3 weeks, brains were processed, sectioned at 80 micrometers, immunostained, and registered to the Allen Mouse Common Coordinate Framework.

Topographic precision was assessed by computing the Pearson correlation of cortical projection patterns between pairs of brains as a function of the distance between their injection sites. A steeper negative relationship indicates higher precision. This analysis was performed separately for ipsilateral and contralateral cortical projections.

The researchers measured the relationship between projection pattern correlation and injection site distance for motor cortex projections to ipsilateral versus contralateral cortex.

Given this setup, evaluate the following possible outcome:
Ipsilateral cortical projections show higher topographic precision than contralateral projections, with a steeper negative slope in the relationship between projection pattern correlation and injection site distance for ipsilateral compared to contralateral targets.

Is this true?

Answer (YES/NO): YES